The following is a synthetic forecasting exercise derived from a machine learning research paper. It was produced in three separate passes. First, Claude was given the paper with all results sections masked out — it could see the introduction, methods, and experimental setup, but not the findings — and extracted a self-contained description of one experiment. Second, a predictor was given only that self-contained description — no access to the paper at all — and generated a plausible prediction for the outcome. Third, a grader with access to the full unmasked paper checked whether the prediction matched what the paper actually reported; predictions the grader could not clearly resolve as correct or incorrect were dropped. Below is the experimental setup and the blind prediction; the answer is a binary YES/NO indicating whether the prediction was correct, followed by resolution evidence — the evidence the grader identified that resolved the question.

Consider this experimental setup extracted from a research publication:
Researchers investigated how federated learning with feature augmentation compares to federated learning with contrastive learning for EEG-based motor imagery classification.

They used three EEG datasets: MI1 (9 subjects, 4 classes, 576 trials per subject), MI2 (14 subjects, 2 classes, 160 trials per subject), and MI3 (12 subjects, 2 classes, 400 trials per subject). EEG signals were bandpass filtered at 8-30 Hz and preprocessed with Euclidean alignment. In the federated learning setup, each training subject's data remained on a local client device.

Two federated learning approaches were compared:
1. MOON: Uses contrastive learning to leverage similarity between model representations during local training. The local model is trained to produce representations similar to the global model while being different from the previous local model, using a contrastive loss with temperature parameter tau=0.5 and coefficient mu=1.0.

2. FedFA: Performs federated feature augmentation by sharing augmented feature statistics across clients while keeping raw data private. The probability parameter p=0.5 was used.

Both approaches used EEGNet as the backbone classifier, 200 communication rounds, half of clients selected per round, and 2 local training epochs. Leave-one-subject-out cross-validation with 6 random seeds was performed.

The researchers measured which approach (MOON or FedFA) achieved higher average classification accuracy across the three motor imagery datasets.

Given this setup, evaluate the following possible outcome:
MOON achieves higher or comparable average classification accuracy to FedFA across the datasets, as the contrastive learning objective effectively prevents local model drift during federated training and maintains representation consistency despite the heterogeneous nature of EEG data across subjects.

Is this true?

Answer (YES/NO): YES